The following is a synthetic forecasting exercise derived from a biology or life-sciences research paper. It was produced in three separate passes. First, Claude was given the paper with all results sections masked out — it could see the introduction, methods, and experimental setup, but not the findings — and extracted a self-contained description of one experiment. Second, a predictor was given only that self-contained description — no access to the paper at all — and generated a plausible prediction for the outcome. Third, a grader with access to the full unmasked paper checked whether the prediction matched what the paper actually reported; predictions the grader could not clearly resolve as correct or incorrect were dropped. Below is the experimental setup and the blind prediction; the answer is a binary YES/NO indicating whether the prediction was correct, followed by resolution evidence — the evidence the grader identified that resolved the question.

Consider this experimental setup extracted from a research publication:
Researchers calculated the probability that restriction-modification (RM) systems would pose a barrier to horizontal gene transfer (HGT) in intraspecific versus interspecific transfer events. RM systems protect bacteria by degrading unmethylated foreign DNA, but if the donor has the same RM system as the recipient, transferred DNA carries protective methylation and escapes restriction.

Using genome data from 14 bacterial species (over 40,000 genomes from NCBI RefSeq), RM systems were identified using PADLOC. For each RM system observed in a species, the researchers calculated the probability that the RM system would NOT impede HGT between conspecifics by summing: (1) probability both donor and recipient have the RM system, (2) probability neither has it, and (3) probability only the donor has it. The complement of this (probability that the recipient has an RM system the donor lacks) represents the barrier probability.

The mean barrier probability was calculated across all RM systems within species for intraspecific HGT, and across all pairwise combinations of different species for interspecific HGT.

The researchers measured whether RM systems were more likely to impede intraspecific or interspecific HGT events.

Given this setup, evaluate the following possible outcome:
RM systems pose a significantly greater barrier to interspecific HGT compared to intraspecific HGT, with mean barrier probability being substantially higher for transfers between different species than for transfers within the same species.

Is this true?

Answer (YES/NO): YES